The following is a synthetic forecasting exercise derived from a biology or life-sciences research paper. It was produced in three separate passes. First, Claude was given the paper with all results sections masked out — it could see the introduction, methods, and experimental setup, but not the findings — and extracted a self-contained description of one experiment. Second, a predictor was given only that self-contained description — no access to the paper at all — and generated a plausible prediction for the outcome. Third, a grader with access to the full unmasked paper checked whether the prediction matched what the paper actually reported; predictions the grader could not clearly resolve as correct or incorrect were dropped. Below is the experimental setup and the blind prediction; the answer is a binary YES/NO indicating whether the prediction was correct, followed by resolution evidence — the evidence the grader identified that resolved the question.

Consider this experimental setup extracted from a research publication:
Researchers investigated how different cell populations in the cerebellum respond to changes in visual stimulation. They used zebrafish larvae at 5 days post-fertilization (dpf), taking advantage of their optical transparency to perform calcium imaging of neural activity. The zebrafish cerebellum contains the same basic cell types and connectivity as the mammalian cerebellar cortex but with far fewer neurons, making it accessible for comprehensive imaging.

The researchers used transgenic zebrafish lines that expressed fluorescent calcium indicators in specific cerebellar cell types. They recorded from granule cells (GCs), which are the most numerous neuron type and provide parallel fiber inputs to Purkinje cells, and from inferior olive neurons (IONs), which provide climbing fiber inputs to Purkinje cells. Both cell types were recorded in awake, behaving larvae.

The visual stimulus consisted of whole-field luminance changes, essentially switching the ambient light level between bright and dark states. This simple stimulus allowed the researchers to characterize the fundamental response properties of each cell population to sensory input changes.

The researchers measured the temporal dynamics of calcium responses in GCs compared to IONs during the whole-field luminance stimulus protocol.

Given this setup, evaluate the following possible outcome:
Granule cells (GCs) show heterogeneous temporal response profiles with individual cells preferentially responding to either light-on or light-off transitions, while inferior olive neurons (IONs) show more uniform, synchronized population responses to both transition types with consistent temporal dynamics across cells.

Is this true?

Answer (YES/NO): NO